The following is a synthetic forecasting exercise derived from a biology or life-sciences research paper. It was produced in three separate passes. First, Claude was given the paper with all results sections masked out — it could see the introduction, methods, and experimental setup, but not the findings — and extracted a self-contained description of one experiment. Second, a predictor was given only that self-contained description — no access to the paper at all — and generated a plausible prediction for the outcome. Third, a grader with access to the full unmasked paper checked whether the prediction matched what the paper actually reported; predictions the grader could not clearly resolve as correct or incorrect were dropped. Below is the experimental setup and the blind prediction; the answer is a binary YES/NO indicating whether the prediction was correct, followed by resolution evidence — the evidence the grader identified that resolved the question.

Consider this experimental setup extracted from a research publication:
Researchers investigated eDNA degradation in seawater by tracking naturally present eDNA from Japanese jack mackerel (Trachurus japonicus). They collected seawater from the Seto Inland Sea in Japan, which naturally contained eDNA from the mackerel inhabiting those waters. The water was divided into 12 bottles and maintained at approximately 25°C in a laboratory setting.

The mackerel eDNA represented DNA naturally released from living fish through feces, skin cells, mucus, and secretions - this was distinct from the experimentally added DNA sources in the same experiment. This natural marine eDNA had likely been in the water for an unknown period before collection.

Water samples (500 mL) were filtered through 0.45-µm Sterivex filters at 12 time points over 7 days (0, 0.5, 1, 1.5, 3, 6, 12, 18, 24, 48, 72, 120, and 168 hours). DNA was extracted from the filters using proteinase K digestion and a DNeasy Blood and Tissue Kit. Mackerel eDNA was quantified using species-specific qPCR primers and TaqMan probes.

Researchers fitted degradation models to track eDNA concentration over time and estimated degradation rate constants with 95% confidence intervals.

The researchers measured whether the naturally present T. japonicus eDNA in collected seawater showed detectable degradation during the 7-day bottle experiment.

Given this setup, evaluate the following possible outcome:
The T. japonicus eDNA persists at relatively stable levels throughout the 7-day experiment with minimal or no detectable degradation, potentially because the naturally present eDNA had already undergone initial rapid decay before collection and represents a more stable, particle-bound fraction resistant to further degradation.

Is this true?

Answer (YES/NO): NO